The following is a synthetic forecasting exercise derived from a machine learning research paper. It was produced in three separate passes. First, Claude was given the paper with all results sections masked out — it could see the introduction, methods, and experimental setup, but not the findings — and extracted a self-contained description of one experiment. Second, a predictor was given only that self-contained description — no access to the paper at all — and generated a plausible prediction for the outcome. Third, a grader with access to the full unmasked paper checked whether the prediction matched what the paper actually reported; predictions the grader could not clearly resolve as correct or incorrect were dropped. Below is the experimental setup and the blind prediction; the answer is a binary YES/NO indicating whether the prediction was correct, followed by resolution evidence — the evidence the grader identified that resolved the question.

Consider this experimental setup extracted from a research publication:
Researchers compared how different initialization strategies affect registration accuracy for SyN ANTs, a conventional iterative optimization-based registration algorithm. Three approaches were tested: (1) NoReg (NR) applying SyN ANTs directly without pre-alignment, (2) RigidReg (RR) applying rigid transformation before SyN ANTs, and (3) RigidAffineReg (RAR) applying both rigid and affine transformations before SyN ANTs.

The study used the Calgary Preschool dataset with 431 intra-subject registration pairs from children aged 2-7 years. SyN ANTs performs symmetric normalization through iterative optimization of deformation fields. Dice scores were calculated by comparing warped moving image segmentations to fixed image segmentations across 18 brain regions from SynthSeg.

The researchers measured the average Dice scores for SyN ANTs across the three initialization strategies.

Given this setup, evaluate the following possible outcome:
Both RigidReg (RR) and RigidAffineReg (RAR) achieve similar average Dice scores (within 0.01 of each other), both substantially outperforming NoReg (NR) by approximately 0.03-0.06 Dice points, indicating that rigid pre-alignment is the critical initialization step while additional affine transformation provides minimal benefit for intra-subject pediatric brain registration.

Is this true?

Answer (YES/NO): NO